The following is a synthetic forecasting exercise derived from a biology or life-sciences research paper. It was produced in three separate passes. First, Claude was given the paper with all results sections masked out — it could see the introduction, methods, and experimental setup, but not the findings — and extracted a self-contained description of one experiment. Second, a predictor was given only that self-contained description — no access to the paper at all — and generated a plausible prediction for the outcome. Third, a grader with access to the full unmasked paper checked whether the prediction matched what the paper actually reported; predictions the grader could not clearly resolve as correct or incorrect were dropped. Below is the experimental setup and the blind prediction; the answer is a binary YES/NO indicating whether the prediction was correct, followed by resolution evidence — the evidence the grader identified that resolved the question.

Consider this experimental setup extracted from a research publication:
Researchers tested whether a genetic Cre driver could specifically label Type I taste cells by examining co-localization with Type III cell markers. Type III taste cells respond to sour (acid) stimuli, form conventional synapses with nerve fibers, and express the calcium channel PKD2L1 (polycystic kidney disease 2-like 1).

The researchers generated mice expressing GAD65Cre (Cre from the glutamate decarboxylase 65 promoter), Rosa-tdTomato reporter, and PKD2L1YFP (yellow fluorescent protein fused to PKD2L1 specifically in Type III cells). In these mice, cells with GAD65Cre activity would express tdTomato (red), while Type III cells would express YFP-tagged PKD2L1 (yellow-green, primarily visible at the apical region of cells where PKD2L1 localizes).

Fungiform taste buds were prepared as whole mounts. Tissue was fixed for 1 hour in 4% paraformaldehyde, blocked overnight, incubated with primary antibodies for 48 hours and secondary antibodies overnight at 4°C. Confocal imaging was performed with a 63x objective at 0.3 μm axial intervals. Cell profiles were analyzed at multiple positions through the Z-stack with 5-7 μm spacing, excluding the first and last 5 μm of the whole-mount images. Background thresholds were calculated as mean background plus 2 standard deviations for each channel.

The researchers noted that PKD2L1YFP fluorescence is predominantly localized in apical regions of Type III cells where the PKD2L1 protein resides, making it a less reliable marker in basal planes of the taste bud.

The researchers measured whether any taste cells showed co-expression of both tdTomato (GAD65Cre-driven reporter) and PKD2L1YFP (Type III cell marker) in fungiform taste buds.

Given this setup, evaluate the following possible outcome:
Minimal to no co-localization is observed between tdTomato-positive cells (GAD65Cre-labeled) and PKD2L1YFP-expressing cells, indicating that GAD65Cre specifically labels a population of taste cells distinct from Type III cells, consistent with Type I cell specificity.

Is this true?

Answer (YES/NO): NO